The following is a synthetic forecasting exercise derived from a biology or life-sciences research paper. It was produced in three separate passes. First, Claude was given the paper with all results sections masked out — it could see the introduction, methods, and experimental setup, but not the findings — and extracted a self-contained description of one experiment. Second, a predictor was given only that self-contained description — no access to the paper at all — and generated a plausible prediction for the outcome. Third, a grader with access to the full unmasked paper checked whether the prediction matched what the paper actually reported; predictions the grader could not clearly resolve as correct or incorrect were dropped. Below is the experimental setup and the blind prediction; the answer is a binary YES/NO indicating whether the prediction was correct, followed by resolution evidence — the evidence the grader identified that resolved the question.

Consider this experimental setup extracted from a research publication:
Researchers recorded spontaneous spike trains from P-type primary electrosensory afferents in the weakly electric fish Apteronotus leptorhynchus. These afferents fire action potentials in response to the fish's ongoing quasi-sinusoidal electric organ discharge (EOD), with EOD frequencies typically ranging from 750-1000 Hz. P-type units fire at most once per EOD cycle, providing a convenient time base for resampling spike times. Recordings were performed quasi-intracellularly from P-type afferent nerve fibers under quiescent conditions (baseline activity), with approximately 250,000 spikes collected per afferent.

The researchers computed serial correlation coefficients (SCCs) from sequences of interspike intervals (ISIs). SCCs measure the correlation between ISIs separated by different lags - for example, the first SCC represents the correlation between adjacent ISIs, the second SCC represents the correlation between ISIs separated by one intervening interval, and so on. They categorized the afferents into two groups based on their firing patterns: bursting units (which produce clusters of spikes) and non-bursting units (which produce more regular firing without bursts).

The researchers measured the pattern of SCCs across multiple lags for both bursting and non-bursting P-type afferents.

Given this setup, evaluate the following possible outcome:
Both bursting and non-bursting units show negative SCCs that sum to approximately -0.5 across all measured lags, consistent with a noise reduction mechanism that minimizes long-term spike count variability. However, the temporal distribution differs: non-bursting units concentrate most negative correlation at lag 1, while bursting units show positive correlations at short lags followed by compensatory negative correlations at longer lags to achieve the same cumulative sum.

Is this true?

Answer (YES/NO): NO